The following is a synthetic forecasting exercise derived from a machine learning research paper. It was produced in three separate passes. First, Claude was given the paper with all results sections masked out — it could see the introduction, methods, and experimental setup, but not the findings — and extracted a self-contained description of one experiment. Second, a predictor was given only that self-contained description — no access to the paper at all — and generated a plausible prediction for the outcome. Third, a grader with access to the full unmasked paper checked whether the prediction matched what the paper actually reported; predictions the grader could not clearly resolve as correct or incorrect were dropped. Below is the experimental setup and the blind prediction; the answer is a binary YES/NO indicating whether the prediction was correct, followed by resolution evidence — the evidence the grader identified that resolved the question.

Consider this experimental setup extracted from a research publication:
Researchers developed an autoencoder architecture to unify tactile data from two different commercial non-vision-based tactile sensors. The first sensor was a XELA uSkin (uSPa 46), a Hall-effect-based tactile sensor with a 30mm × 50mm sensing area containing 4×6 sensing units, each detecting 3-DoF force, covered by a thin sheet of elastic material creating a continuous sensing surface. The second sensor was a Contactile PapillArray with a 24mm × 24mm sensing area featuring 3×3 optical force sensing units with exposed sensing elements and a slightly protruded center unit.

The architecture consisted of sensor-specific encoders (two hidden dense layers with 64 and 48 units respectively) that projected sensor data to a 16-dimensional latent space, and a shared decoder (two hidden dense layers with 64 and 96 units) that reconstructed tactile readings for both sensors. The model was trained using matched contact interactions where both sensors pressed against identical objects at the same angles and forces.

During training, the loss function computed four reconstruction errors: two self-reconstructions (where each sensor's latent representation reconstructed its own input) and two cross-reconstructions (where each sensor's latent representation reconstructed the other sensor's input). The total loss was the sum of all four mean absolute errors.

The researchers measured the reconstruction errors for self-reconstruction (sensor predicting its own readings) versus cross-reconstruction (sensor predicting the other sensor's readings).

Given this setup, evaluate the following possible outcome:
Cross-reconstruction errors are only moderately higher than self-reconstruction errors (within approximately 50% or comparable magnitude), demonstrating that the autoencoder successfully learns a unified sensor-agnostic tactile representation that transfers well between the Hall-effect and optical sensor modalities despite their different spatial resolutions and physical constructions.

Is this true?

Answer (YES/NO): NO